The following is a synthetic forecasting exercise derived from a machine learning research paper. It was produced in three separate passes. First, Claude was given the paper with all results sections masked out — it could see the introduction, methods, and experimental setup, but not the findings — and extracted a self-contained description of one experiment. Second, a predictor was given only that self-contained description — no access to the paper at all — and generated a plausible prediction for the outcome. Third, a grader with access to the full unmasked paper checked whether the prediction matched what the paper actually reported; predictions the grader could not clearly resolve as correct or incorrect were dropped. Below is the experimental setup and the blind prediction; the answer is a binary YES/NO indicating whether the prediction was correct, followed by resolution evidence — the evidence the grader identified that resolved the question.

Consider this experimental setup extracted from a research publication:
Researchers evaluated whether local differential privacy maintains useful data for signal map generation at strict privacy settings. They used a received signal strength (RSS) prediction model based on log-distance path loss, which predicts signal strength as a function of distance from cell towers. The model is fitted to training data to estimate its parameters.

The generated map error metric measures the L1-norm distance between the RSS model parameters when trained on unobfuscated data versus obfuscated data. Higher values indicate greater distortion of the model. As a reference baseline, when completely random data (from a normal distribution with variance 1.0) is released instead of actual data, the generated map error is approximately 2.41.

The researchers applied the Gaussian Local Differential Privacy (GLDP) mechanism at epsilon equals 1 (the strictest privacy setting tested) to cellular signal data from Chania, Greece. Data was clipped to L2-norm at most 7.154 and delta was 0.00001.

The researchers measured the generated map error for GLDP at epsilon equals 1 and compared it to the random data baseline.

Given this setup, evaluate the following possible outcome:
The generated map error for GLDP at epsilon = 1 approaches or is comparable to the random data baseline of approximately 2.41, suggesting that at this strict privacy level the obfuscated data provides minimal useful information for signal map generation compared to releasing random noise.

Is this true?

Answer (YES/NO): YES